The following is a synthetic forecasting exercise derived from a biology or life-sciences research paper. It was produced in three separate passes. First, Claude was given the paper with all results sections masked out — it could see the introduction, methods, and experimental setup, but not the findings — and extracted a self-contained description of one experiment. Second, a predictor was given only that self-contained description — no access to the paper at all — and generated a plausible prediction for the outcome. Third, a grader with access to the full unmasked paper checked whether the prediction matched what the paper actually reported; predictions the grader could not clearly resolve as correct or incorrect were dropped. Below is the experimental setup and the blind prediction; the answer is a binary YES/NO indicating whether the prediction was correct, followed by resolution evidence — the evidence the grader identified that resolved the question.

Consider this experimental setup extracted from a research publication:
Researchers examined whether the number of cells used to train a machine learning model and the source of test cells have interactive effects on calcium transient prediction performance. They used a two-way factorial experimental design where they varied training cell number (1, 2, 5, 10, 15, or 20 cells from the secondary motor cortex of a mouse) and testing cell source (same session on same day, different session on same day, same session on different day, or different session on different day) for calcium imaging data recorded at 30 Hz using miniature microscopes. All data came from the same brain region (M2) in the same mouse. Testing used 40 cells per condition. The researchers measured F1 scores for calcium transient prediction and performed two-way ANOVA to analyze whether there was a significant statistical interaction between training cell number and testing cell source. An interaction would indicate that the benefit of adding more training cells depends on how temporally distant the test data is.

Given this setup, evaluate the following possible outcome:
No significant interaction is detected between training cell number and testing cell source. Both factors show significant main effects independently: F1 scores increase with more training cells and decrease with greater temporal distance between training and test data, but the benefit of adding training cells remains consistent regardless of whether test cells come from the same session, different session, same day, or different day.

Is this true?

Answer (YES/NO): YES